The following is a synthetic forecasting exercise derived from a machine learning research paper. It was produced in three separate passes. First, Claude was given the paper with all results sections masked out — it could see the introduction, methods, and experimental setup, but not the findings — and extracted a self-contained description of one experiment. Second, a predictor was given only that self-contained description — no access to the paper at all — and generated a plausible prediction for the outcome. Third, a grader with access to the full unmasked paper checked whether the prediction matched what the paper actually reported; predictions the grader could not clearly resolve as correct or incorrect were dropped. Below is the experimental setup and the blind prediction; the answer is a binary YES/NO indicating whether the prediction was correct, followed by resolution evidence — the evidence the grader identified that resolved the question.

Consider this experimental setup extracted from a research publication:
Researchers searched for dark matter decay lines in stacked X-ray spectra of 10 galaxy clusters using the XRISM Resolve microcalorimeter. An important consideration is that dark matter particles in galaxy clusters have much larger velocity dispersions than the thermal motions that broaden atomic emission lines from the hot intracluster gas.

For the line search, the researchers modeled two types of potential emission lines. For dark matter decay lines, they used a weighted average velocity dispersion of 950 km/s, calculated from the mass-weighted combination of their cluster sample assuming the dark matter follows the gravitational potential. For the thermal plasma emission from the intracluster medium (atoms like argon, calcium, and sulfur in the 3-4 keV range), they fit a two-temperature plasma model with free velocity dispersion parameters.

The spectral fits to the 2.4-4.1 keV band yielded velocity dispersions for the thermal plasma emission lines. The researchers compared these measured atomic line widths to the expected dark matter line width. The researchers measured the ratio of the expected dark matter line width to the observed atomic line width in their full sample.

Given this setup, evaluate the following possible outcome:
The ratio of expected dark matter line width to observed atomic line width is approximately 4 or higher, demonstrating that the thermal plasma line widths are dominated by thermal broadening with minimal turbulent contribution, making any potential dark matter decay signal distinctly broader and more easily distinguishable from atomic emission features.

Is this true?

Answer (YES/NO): YES